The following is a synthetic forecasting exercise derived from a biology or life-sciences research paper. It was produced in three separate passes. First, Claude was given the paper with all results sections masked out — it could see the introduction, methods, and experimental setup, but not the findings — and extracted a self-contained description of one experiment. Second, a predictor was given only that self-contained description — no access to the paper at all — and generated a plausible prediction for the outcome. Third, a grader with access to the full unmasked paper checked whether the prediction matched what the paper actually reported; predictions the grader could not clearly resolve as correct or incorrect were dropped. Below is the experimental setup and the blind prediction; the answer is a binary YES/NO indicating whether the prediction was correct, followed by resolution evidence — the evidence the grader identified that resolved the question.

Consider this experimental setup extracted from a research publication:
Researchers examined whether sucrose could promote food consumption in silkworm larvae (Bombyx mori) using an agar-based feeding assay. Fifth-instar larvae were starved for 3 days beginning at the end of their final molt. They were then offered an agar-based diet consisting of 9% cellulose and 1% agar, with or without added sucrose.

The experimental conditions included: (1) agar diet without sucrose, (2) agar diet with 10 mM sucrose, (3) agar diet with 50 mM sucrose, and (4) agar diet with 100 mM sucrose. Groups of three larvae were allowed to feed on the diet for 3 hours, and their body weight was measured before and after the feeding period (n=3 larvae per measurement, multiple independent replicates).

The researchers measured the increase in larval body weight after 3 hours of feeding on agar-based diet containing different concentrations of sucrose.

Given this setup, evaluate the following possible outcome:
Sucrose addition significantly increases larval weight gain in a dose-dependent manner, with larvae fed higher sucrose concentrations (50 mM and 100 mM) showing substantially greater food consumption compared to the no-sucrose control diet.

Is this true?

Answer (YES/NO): YES